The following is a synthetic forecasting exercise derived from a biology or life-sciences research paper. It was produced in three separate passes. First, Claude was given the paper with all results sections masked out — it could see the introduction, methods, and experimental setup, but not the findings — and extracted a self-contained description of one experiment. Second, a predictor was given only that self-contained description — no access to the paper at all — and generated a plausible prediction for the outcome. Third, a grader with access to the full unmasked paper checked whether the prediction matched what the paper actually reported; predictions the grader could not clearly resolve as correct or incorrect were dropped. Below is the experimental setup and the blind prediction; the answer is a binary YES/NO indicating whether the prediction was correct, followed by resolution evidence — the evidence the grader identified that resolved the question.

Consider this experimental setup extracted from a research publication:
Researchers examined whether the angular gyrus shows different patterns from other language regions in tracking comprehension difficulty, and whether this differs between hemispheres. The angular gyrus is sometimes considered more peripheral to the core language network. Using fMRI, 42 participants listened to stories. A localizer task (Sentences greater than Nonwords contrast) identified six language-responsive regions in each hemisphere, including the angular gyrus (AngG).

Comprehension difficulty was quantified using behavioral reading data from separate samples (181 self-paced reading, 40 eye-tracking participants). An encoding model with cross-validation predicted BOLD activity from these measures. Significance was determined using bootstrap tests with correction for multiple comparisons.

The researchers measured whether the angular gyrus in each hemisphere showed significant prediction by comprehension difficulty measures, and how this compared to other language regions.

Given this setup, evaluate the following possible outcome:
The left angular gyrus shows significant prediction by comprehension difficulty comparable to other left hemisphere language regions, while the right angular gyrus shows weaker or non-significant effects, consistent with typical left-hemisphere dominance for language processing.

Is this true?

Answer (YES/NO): YES